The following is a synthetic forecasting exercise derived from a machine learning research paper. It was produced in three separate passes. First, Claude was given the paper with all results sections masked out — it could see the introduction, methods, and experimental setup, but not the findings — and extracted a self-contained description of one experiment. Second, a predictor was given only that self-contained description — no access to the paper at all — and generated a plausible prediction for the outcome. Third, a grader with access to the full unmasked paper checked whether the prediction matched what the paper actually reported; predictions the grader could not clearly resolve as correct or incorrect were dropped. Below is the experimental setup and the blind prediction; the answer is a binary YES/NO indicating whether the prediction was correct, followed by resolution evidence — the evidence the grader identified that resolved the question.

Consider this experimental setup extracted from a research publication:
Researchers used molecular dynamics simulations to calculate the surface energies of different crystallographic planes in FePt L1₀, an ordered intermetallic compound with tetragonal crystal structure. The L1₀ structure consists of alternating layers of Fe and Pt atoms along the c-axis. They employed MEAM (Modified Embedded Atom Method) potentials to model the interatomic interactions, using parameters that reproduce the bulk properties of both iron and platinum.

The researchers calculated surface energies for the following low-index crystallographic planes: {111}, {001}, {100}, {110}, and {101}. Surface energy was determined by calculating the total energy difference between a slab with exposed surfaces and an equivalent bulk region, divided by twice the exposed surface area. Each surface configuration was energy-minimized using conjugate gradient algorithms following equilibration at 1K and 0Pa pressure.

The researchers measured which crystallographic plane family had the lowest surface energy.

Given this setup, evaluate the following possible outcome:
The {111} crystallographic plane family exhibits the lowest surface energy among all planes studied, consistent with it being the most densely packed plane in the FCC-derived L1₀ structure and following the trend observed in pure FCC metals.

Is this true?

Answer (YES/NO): YES